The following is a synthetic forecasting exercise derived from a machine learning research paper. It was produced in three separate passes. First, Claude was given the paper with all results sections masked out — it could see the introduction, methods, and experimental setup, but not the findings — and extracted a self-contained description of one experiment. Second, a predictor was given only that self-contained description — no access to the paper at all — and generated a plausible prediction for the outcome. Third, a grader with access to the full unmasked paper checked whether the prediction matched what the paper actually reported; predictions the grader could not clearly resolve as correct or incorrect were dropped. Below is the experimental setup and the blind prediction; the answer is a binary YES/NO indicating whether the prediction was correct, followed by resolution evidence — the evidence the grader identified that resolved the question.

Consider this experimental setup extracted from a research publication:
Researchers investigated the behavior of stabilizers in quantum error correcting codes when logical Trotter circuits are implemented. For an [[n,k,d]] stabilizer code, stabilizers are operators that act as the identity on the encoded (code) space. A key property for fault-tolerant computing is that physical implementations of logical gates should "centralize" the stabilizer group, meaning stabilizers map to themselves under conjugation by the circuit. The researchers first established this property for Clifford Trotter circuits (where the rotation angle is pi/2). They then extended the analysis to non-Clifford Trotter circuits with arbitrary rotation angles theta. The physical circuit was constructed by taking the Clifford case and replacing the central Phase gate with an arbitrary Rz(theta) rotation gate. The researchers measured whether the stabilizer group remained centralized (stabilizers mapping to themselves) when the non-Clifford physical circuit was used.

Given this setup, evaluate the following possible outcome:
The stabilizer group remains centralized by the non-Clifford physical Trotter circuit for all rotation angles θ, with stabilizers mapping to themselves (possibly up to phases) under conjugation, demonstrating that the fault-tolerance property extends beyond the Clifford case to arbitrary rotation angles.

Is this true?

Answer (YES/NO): YES